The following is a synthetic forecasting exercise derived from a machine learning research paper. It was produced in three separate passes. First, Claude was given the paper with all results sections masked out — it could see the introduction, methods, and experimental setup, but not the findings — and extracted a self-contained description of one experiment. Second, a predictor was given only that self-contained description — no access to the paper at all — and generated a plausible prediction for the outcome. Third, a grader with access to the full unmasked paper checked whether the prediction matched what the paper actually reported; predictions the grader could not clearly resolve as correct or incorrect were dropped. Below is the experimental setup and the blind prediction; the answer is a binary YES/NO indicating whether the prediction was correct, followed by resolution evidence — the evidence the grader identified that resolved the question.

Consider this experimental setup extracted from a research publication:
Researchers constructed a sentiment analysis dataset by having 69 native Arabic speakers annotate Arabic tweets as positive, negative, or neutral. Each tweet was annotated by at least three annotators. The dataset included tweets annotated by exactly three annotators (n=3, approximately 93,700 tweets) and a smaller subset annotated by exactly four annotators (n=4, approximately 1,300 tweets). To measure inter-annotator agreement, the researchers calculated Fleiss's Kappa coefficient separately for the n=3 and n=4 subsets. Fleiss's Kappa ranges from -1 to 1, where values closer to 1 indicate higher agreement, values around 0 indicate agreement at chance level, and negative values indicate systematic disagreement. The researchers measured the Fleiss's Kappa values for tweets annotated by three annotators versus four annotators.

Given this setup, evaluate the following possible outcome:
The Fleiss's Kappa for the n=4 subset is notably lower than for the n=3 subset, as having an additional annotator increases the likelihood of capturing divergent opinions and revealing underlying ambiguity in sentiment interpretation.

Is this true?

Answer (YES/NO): NO